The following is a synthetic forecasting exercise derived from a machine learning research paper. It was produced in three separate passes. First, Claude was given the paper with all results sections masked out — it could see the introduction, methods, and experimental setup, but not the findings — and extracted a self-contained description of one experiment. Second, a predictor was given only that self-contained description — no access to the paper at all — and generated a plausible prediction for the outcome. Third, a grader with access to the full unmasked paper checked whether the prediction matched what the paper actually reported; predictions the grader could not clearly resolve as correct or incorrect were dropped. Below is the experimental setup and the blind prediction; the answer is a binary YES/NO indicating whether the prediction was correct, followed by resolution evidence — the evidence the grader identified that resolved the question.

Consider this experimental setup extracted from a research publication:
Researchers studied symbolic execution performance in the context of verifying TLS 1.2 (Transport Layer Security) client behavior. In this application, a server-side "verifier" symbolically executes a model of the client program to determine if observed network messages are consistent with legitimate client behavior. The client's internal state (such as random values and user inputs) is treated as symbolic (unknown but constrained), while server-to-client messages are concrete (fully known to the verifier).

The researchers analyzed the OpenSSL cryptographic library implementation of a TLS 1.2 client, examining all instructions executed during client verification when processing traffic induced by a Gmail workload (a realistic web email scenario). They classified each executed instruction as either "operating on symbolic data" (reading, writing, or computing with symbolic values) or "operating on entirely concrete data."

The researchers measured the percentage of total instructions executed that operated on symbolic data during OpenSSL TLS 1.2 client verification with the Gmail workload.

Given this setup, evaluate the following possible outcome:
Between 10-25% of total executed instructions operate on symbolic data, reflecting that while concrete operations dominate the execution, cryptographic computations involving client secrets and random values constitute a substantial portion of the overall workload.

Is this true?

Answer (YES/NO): NO